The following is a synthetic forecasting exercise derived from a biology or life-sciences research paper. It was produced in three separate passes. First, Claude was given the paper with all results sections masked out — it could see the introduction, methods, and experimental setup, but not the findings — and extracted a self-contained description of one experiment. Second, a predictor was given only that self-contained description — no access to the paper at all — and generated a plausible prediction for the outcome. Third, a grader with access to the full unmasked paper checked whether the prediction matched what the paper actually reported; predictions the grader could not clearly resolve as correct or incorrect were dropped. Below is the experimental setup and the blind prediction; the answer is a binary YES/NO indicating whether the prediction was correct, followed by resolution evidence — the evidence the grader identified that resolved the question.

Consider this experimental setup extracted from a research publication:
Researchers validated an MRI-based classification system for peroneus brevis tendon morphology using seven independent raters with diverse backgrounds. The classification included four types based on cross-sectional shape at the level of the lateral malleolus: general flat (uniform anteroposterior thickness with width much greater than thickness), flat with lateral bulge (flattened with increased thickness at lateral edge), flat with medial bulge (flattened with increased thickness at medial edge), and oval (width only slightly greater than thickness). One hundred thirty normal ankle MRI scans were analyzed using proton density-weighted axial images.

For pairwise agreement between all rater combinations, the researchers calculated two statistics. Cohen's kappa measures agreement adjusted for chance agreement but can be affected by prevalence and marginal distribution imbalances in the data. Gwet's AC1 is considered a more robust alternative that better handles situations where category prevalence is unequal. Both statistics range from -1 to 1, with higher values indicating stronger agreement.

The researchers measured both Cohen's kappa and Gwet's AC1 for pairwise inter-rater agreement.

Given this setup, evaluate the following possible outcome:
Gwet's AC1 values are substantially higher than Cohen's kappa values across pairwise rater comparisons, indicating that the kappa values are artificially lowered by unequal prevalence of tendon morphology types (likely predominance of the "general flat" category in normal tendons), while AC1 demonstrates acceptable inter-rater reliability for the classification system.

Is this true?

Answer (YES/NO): NO